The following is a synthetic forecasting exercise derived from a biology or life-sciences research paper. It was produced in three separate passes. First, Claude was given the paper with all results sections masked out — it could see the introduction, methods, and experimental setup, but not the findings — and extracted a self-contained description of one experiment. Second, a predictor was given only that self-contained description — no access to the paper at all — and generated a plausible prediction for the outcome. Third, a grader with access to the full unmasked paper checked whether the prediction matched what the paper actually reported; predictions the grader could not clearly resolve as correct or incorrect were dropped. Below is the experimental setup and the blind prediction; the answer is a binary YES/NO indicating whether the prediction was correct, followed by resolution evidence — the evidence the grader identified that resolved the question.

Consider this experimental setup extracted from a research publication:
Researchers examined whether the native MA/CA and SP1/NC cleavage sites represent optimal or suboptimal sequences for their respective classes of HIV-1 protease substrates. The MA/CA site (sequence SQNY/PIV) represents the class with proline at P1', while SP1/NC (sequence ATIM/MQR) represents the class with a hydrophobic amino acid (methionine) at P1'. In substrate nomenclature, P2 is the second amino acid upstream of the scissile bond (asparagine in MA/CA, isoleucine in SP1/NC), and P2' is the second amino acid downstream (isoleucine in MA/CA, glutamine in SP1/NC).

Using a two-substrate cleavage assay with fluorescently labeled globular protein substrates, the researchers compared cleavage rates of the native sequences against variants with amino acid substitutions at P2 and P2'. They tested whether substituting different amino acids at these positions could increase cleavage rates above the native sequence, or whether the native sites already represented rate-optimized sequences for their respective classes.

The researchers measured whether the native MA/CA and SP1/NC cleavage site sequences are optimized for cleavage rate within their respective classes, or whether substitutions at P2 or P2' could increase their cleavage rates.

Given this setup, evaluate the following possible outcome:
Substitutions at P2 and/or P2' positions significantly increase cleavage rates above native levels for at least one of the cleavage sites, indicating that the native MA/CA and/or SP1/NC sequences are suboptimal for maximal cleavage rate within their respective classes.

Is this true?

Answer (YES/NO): NO